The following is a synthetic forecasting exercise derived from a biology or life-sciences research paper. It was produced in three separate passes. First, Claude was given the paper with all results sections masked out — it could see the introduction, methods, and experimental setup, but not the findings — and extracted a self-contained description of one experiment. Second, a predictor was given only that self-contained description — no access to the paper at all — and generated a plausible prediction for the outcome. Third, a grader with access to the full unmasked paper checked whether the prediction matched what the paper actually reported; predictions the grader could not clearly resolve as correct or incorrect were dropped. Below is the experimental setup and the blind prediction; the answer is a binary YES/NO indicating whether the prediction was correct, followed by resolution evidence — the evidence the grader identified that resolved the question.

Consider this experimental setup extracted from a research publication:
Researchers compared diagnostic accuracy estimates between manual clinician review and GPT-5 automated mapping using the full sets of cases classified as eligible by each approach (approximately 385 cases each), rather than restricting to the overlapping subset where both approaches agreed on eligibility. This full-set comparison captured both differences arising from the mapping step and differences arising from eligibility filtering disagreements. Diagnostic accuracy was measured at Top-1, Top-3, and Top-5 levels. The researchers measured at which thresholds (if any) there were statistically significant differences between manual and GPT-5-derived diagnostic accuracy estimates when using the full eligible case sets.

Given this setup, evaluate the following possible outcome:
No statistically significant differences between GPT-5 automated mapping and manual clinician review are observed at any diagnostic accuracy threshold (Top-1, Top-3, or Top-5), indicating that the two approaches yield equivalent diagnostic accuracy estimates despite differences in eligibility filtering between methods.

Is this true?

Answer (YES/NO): NO